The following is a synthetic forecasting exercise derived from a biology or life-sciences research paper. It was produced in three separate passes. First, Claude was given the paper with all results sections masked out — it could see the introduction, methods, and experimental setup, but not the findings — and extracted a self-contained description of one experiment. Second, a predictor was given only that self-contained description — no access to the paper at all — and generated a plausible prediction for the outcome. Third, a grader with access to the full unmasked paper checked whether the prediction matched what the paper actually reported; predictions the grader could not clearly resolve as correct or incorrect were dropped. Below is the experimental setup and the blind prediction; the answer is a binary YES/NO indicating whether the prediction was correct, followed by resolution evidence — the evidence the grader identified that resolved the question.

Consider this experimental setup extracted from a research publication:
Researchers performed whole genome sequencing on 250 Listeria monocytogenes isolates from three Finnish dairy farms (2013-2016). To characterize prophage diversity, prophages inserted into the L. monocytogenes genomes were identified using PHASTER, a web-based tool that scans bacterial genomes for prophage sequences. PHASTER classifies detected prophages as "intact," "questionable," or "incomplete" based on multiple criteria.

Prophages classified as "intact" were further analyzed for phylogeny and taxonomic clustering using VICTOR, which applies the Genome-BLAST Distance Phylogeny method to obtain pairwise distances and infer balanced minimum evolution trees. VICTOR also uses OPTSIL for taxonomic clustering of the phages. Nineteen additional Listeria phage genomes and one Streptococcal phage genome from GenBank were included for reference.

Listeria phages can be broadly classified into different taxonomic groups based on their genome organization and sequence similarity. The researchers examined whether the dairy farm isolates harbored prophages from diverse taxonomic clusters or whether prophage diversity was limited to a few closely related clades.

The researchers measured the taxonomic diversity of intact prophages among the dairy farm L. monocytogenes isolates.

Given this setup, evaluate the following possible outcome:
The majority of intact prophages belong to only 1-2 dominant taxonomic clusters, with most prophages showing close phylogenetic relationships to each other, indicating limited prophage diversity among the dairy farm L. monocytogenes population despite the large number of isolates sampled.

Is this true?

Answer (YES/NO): NO